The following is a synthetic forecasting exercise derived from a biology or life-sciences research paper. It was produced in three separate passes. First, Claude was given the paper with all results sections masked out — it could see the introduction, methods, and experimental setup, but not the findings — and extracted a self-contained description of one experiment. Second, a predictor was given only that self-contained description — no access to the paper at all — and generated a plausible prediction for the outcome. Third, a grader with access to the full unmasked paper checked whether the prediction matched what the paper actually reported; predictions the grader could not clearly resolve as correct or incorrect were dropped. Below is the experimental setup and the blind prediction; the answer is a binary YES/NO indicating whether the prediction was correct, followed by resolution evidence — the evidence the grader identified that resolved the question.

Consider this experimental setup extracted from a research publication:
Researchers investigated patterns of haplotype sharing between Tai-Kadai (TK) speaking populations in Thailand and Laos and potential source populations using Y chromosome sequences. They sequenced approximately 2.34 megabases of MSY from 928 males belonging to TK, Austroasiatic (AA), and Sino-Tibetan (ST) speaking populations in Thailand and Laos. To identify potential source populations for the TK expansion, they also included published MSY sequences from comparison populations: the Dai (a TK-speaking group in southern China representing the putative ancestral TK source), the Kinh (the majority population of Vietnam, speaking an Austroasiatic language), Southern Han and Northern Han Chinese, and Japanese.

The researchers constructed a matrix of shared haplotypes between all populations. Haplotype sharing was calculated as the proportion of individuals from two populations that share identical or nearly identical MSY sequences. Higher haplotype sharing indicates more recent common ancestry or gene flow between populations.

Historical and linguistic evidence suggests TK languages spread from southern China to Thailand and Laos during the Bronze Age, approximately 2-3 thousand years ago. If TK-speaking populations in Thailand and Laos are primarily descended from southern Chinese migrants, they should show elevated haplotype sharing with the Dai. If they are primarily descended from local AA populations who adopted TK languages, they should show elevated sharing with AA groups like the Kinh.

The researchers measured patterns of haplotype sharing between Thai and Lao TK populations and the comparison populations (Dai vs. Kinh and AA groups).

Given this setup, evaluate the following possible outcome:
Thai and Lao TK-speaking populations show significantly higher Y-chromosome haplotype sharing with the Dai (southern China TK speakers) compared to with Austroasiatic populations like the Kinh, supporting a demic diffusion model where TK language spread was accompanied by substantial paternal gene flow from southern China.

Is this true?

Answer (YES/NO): NO